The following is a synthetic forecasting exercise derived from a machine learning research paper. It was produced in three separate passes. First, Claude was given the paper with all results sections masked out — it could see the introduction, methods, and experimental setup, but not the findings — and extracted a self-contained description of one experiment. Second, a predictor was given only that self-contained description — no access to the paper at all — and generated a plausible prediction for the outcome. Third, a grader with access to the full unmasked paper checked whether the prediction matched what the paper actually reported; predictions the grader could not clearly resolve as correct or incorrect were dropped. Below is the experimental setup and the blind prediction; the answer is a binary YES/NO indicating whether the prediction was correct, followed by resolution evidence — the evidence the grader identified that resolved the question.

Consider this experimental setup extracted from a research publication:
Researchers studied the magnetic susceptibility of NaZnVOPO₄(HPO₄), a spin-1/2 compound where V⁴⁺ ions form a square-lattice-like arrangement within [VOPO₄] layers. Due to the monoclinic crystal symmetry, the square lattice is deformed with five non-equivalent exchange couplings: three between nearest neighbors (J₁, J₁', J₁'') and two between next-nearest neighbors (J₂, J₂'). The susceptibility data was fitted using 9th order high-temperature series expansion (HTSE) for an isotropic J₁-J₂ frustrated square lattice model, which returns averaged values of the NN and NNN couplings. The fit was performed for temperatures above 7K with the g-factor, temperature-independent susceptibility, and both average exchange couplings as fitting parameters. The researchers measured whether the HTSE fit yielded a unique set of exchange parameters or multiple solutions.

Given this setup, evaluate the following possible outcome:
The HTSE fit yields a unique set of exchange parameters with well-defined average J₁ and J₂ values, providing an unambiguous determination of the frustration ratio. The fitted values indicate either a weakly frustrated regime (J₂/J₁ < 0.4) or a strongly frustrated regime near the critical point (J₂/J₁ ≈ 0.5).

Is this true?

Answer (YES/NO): NO